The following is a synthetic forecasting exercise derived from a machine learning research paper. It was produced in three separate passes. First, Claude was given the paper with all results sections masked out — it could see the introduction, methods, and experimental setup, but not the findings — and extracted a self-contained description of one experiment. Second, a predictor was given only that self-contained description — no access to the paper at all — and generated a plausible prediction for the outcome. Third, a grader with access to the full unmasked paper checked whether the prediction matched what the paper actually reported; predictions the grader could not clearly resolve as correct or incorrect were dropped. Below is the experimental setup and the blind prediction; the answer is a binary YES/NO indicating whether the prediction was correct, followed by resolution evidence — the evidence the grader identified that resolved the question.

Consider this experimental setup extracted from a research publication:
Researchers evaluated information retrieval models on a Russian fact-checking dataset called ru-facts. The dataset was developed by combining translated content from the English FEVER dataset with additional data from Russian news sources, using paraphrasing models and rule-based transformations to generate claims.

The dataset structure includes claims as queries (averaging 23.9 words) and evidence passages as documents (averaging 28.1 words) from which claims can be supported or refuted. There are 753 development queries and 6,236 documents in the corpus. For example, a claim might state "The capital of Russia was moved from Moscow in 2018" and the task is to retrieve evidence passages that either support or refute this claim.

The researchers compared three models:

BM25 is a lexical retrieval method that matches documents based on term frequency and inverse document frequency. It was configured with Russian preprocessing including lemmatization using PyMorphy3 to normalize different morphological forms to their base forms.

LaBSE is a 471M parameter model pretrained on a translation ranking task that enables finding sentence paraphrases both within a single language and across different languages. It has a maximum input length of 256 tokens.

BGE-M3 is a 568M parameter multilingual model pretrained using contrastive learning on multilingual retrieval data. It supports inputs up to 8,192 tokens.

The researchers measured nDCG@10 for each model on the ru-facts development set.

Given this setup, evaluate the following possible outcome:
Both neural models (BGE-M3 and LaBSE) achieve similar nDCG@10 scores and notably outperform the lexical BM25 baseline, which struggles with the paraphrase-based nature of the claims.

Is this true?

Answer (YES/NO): NO